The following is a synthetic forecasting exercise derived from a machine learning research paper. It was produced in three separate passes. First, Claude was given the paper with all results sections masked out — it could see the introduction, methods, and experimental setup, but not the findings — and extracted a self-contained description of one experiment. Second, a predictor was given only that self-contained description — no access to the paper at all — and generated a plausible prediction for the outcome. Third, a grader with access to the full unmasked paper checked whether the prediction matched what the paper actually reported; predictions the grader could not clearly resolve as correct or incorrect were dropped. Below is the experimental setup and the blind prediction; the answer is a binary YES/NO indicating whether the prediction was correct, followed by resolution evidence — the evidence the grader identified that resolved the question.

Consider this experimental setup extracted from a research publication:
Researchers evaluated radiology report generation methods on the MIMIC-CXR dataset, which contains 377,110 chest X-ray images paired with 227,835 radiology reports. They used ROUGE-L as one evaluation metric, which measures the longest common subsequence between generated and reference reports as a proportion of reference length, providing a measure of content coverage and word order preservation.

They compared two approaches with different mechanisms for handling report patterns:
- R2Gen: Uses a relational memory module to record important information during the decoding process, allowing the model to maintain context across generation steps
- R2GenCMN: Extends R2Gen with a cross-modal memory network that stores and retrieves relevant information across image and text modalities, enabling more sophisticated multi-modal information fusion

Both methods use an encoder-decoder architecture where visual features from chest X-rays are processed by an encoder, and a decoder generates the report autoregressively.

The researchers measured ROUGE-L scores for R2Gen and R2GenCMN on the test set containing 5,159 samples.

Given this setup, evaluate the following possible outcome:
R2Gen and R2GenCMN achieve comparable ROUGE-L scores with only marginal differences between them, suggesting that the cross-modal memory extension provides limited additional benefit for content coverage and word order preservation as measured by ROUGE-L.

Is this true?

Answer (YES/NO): YES